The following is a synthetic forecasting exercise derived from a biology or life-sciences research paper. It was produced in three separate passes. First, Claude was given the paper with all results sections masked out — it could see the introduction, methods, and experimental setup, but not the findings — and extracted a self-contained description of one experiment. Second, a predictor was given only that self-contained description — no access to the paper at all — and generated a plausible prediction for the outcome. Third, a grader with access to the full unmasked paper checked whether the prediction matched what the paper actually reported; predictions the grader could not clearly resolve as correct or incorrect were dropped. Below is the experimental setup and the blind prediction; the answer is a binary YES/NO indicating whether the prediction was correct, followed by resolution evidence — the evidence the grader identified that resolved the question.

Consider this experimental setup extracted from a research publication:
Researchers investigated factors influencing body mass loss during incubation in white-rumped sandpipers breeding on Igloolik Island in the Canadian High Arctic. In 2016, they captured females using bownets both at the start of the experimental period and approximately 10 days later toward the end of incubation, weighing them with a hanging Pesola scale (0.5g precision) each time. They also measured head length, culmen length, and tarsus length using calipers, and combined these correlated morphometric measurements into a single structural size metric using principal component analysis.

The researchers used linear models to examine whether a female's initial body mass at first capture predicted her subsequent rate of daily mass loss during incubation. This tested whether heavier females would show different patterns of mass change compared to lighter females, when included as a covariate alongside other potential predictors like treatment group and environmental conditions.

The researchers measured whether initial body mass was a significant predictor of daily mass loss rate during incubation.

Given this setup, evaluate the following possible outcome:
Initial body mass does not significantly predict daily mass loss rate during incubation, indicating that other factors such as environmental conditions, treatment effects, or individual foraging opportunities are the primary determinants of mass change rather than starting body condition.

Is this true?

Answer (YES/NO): NO